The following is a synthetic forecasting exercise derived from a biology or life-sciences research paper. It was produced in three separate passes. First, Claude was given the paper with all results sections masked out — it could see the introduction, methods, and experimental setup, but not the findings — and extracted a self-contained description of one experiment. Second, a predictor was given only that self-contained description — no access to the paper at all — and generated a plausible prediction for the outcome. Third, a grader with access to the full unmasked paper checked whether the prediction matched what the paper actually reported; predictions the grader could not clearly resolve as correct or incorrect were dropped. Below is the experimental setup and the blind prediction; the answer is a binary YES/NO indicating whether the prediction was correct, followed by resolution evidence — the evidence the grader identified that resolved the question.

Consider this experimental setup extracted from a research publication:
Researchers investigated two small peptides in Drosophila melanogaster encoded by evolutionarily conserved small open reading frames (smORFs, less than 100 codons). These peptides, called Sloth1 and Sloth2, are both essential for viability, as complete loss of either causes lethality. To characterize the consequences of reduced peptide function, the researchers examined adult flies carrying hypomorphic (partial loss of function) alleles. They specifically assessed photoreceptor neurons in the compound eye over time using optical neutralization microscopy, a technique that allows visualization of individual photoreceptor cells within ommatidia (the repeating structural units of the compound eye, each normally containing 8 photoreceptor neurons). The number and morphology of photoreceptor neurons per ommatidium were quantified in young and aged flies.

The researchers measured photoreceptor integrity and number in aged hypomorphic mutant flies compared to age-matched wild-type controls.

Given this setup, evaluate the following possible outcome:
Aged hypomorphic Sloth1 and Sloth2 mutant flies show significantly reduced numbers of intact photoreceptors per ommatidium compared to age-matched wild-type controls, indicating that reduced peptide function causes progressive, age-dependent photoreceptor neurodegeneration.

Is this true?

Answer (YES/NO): NO